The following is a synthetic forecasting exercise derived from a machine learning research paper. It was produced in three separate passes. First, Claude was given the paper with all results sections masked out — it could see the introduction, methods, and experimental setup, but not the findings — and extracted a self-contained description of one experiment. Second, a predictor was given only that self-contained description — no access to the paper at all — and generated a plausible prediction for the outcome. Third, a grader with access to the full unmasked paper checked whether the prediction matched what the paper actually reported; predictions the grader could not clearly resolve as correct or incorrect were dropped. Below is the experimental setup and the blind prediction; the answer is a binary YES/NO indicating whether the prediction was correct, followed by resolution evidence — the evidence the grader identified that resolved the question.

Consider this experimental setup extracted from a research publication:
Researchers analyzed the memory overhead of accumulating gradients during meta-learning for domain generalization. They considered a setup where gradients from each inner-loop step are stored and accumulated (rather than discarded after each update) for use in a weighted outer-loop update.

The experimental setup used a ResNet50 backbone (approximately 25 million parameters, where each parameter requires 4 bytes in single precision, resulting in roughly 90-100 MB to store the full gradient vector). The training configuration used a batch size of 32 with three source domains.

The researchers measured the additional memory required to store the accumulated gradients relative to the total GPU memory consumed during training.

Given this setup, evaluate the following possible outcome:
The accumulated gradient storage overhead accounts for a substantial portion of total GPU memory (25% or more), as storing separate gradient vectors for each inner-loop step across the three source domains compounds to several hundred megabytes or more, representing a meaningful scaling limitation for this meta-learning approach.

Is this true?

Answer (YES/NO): NO